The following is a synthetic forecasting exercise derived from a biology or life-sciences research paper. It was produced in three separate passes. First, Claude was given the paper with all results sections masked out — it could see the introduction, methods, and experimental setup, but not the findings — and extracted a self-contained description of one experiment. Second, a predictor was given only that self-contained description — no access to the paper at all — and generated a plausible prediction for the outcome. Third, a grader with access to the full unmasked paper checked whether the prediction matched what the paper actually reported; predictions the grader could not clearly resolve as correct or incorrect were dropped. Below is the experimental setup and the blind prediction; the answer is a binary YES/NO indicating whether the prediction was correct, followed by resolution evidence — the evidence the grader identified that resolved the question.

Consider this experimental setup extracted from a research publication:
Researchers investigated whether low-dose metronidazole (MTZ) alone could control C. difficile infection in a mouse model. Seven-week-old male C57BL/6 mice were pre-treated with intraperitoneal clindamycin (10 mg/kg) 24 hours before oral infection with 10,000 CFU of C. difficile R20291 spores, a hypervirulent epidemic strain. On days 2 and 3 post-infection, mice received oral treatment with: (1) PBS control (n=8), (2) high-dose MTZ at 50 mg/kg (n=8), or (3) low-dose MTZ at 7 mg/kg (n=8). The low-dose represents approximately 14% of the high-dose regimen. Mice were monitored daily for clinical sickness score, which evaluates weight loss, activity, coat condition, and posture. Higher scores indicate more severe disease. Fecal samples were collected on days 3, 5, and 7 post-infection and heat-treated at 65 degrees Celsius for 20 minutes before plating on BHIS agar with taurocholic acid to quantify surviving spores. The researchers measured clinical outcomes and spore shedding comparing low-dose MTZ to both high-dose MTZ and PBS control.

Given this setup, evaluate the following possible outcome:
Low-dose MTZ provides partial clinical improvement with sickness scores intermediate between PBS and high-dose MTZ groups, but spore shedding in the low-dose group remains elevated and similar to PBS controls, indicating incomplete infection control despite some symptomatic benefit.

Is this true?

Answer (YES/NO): NO